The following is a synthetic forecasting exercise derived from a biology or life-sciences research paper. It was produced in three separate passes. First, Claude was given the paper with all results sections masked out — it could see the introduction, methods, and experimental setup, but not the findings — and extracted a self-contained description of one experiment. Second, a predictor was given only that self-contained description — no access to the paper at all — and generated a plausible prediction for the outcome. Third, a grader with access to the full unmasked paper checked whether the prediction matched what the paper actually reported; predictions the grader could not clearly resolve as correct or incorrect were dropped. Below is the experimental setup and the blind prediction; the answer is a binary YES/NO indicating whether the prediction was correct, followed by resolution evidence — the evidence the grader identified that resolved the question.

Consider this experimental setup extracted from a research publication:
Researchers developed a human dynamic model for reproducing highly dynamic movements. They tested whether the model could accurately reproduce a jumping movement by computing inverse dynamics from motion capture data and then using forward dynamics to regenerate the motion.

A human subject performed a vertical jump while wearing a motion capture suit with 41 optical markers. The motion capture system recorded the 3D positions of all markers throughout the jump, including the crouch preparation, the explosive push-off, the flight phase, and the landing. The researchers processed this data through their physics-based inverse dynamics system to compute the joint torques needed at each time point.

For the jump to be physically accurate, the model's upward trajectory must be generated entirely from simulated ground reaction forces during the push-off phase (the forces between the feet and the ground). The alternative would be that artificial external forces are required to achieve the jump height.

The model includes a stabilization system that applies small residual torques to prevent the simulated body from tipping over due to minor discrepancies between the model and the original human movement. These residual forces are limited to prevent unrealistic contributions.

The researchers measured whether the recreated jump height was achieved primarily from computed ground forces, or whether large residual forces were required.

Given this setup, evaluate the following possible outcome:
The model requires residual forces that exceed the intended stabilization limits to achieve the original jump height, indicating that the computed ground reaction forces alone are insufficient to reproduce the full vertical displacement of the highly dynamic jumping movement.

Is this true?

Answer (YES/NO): NO